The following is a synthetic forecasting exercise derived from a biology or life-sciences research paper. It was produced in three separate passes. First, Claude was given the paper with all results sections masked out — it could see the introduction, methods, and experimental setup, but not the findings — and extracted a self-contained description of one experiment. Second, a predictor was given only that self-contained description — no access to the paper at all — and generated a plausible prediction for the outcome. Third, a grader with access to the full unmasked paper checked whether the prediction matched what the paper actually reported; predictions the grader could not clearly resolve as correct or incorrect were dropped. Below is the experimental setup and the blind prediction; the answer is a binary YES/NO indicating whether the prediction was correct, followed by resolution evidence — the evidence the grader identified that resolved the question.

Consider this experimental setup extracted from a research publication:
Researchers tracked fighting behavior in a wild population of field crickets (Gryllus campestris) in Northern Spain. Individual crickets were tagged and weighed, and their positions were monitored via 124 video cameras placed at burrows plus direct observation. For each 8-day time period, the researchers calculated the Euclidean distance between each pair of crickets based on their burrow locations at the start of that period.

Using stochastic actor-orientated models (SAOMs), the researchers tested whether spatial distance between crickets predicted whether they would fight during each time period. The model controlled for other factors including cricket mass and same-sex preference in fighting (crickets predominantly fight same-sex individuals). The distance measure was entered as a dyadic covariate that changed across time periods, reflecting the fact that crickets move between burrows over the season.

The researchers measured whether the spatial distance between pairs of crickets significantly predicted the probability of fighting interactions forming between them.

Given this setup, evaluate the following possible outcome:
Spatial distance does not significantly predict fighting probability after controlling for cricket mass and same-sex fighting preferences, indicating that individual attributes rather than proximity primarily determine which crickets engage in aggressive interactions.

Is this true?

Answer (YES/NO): NO